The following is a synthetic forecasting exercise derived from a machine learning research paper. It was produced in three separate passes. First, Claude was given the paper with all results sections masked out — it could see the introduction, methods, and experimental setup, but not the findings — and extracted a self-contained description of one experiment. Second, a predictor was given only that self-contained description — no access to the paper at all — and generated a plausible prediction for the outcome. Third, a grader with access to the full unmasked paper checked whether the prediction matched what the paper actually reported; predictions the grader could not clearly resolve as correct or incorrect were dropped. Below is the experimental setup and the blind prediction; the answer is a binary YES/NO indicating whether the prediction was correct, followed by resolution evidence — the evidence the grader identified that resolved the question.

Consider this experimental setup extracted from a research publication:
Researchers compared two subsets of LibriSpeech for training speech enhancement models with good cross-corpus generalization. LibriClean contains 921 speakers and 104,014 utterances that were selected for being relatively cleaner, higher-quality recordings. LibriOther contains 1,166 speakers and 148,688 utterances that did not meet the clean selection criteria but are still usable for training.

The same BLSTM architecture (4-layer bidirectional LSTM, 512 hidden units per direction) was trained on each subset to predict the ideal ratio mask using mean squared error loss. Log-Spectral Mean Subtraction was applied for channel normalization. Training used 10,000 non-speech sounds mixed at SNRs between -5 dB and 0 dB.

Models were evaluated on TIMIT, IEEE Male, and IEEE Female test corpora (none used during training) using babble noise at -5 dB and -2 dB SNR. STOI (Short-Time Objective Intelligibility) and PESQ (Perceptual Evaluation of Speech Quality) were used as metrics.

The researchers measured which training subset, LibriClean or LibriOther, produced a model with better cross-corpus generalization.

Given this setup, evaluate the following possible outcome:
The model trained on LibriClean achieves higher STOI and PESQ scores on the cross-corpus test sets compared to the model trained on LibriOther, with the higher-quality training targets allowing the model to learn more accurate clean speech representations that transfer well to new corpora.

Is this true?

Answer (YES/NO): NO